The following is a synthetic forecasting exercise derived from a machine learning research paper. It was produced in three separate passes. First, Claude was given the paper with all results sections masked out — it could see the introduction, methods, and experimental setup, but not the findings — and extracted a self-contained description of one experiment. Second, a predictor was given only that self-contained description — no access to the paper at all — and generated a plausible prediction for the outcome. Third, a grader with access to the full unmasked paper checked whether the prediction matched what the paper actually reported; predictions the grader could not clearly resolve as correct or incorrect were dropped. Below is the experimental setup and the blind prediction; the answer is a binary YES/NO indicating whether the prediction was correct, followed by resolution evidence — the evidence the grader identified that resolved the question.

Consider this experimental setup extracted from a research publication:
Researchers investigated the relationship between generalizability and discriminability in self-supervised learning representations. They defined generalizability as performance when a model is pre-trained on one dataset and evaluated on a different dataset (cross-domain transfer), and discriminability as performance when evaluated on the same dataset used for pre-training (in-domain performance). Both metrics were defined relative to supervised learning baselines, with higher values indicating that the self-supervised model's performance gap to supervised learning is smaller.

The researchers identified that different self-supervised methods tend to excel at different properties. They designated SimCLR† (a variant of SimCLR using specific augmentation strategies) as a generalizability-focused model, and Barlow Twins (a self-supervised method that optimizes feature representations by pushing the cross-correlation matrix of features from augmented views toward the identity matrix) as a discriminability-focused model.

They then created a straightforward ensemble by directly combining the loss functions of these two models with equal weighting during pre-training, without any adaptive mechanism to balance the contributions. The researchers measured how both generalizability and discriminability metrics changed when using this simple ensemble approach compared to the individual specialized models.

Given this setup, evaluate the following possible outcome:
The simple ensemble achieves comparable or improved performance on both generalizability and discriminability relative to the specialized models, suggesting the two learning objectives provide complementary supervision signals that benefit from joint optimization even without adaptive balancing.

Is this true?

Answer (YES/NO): NO